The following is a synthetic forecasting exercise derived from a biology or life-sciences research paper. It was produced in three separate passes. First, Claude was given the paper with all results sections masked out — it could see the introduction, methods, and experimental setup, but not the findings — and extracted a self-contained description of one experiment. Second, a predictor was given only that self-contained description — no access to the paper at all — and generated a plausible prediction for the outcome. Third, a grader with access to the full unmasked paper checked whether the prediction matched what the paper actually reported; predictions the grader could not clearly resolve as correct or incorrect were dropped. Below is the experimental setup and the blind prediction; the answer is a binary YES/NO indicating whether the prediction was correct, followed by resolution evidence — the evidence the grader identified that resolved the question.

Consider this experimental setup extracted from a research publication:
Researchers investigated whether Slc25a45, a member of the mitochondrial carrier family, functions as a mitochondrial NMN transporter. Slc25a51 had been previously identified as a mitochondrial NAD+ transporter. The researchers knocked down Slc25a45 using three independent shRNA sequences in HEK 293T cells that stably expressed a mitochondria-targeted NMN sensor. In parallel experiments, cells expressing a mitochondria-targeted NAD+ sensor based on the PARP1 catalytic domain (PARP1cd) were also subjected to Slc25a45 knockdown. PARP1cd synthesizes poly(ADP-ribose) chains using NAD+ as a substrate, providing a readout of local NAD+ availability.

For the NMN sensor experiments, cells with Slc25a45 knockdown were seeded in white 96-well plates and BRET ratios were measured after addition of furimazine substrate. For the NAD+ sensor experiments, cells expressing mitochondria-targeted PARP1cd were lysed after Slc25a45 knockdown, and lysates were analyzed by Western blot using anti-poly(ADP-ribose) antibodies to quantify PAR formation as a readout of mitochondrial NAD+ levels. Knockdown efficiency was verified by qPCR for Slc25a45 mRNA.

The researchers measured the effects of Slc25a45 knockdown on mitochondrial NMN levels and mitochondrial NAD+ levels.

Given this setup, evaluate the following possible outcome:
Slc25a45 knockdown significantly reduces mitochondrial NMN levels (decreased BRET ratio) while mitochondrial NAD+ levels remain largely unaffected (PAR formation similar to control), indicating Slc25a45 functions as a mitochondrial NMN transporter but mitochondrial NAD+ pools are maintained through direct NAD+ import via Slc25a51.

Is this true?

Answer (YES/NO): NO